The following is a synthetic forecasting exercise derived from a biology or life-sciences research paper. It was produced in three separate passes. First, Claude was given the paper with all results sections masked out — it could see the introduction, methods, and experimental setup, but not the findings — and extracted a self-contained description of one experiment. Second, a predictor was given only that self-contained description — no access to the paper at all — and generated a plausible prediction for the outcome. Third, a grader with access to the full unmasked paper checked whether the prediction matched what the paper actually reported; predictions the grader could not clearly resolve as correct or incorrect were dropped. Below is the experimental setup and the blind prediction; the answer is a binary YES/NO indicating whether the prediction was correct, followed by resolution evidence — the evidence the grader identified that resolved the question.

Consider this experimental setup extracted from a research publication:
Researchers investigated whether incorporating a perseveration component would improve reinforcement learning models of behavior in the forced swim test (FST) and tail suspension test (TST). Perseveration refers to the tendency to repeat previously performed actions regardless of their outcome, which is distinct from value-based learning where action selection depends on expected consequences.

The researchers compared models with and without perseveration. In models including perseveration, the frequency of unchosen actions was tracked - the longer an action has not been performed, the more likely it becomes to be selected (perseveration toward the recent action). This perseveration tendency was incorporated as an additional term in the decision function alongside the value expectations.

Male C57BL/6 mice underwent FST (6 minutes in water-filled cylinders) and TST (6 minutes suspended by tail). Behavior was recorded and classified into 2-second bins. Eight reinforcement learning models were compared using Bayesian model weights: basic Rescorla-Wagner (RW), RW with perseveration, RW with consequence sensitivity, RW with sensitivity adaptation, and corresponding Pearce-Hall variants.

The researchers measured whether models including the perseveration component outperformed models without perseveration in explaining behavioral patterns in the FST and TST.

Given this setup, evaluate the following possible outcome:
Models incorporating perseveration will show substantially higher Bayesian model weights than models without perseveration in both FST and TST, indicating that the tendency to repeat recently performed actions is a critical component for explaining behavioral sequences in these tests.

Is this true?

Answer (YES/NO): NO